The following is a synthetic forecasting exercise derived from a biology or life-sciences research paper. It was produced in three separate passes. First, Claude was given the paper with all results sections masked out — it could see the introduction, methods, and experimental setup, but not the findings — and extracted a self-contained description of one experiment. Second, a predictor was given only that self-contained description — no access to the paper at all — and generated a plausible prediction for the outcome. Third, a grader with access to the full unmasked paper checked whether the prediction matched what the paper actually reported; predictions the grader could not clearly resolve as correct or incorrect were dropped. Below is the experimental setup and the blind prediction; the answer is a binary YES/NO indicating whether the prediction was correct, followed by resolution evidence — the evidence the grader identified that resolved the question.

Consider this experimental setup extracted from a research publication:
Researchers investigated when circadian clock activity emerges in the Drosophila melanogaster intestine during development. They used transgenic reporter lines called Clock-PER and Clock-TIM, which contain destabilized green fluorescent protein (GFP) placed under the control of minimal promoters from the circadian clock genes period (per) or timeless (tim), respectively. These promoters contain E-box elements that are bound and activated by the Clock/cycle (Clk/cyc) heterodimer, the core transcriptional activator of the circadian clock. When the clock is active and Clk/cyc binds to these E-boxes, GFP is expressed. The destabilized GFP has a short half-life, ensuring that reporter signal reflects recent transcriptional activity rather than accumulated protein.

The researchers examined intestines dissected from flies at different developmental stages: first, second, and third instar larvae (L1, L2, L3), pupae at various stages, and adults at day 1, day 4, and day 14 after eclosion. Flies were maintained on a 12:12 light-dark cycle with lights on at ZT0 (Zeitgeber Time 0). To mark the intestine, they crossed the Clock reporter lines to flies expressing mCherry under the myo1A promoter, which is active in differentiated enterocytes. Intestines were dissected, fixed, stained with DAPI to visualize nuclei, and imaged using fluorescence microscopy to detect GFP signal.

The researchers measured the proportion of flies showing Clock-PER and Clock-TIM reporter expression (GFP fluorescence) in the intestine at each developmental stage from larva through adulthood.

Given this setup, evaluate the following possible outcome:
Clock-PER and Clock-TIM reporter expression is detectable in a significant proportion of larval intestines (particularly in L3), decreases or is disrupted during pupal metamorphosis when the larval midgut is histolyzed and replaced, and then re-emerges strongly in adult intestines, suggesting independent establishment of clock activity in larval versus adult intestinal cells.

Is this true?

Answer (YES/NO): NO